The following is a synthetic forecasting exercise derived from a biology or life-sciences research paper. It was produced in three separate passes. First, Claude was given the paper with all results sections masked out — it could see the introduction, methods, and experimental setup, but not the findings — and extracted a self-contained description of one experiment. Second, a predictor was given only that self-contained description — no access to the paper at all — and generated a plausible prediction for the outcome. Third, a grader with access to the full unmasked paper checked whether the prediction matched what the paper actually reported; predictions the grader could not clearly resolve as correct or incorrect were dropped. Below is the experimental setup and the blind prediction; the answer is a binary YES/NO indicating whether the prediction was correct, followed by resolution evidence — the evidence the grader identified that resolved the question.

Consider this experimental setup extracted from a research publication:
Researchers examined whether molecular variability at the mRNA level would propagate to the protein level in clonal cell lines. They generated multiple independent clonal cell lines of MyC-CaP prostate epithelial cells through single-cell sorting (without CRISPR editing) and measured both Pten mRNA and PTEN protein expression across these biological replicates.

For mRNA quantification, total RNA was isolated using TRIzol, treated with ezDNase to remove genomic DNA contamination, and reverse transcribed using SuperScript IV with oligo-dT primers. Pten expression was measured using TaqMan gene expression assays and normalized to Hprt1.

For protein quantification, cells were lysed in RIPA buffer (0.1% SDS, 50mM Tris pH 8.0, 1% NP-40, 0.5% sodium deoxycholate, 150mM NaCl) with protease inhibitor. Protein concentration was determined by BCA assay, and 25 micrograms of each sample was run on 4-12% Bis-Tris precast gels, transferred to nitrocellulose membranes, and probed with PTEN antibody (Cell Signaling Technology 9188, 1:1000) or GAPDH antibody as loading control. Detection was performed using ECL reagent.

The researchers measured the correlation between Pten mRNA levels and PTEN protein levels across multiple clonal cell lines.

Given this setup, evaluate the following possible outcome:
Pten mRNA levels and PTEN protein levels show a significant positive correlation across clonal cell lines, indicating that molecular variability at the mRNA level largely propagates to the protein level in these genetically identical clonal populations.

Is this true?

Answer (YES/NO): NO